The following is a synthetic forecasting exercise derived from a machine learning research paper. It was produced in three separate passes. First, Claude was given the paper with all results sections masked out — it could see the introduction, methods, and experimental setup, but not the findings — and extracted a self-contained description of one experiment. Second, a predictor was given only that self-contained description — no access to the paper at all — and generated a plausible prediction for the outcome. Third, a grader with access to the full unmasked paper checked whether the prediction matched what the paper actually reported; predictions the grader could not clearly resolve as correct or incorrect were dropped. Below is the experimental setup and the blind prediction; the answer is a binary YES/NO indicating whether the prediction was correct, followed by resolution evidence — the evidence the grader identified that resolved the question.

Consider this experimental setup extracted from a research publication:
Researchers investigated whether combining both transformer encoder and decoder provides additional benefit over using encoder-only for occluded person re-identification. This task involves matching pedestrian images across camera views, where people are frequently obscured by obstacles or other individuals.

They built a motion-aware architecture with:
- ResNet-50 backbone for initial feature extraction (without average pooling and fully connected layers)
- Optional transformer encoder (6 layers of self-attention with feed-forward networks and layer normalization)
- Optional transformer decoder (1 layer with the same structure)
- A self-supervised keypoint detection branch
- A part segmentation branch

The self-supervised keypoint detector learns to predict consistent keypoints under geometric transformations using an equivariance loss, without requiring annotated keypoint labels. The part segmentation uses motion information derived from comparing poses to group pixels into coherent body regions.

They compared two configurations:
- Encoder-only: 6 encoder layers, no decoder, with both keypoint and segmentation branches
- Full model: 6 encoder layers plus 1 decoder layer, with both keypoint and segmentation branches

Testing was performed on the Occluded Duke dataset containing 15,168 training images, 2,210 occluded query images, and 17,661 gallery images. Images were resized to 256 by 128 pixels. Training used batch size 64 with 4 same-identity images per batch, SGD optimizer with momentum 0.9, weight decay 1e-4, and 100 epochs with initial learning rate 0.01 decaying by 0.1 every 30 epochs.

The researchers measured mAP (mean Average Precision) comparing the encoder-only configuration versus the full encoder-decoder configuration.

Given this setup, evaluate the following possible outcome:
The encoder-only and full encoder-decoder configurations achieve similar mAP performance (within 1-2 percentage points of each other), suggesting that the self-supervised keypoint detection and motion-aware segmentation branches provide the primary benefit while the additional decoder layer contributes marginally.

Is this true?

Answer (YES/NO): YES